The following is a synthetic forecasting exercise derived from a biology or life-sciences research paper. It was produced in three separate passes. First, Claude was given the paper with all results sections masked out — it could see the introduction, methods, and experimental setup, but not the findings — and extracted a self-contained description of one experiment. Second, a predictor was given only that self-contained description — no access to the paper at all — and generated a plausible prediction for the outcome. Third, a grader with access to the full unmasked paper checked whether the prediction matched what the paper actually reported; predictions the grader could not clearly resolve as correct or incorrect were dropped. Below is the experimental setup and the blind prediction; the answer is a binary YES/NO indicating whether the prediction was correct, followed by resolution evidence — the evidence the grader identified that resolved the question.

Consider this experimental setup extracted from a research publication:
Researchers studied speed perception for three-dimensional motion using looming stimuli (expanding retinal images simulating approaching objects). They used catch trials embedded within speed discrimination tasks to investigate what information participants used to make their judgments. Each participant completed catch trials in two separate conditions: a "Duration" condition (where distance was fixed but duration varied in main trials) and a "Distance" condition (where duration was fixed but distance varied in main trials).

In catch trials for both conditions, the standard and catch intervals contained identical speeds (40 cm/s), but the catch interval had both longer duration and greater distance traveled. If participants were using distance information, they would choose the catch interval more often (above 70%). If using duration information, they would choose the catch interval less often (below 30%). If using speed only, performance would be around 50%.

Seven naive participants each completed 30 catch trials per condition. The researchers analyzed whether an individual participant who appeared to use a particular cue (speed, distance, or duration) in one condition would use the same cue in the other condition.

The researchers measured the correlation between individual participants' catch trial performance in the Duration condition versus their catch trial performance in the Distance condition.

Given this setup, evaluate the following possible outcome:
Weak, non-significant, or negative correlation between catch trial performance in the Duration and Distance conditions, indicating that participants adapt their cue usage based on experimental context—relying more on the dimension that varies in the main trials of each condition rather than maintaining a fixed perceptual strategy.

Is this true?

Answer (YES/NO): NO